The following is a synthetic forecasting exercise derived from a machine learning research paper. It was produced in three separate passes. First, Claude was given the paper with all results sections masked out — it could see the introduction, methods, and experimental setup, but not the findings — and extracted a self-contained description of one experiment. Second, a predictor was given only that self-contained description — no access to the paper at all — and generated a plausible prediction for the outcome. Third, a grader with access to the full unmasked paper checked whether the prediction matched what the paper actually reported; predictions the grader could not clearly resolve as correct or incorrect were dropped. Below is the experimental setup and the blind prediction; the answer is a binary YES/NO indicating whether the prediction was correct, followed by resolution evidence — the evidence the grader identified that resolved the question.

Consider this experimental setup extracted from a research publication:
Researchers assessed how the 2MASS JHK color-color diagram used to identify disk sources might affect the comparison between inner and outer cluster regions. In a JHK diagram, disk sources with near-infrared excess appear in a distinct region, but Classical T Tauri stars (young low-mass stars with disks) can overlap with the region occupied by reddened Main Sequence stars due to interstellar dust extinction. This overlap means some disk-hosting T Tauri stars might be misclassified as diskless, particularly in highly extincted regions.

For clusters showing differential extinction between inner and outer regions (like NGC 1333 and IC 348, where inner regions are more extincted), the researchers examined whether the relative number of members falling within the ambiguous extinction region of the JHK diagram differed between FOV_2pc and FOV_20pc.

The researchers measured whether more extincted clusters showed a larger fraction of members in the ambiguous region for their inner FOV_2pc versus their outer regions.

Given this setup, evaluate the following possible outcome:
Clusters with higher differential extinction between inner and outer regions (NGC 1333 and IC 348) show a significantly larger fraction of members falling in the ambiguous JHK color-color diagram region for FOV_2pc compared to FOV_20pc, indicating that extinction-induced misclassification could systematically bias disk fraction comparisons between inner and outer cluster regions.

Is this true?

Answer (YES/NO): YES